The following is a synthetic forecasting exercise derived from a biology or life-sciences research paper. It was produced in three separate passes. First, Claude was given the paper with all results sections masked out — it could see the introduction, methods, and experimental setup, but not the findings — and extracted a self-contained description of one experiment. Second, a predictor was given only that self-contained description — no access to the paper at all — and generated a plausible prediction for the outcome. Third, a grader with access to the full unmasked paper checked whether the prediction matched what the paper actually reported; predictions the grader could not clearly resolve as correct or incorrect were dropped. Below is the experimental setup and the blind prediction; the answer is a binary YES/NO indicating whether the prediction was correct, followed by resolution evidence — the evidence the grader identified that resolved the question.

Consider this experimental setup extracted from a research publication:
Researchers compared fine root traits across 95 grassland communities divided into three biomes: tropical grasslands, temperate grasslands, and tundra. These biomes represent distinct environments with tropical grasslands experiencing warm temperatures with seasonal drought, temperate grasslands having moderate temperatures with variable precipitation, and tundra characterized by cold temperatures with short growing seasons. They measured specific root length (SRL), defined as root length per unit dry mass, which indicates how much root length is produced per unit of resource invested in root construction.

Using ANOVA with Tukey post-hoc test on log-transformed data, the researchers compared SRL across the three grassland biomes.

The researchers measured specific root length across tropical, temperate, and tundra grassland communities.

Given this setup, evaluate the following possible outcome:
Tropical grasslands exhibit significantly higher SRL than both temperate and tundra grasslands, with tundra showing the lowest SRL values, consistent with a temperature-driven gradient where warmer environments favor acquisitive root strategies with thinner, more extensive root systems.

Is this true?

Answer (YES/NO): NO